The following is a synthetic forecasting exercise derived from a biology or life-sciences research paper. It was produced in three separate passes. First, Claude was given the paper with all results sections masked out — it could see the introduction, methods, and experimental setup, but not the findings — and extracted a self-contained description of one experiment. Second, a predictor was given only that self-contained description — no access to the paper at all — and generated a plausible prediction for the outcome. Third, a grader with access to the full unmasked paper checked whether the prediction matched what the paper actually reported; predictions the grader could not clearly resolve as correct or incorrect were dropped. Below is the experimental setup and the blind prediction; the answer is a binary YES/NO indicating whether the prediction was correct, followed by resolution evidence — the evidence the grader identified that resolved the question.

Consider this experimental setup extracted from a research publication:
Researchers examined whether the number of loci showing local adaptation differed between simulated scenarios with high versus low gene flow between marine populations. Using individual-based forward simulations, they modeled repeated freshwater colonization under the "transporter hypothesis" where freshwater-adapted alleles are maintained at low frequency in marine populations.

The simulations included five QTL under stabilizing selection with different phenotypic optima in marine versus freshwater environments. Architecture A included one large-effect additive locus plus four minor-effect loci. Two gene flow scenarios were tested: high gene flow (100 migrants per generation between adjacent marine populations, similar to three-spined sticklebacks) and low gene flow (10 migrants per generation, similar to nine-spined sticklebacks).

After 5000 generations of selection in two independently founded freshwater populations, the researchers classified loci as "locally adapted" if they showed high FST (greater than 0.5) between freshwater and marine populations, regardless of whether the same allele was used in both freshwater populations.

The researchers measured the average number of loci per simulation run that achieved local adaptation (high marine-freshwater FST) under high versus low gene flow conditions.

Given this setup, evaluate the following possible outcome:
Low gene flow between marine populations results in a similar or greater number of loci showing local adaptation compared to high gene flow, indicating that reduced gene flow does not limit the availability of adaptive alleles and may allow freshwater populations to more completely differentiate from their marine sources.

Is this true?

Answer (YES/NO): NO